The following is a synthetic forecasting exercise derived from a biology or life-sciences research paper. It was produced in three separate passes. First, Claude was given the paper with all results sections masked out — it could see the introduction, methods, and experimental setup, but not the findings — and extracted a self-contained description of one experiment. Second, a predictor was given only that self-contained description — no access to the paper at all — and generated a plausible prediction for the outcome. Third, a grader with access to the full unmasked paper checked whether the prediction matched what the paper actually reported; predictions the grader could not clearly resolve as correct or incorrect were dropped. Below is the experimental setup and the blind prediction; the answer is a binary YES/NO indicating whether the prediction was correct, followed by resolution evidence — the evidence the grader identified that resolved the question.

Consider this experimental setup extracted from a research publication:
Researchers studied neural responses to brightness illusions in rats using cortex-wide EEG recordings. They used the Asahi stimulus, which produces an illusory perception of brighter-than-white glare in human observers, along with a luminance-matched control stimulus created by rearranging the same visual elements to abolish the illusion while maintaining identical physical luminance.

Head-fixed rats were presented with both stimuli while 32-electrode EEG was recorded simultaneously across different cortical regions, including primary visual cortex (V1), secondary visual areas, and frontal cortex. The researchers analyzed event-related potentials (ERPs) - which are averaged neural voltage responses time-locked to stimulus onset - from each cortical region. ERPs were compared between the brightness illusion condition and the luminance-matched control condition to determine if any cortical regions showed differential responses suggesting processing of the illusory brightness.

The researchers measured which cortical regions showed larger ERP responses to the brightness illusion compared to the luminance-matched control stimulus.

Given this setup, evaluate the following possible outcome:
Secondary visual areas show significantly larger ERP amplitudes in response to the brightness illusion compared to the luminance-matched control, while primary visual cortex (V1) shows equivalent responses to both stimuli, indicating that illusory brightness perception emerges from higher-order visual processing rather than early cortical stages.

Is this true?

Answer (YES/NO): NO